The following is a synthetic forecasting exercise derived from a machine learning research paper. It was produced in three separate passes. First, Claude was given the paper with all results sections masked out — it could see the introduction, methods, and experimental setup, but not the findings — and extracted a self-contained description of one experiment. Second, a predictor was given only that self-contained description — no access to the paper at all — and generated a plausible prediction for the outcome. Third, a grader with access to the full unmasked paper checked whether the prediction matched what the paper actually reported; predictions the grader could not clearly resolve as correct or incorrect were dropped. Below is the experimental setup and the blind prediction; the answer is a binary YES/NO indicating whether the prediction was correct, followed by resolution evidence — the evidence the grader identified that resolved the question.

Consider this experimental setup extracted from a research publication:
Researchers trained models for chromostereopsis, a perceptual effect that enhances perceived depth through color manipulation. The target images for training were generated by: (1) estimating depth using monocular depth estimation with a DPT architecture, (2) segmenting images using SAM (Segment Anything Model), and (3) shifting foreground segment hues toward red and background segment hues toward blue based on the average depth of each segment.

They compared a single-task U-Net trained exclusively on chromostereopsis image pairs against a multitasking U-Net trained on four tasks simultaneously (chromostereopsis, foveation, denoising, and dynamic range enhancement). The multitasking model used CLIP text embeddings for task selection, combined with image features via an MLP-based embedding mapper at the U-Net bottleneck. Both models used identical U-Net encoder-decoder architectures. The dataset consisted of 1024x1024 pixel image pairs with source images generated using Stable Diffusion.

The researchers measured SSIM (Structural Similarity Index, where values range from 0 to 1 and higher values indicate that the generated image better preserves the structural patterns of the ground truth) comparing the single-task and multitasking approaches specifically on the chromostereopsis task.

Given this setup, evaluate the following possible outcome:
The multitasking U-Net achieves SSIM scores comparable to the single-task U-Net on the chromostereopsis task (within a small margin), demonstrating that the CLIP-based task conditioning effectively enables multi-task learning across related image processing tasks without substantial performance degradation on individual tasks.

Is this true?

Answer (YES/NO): YES